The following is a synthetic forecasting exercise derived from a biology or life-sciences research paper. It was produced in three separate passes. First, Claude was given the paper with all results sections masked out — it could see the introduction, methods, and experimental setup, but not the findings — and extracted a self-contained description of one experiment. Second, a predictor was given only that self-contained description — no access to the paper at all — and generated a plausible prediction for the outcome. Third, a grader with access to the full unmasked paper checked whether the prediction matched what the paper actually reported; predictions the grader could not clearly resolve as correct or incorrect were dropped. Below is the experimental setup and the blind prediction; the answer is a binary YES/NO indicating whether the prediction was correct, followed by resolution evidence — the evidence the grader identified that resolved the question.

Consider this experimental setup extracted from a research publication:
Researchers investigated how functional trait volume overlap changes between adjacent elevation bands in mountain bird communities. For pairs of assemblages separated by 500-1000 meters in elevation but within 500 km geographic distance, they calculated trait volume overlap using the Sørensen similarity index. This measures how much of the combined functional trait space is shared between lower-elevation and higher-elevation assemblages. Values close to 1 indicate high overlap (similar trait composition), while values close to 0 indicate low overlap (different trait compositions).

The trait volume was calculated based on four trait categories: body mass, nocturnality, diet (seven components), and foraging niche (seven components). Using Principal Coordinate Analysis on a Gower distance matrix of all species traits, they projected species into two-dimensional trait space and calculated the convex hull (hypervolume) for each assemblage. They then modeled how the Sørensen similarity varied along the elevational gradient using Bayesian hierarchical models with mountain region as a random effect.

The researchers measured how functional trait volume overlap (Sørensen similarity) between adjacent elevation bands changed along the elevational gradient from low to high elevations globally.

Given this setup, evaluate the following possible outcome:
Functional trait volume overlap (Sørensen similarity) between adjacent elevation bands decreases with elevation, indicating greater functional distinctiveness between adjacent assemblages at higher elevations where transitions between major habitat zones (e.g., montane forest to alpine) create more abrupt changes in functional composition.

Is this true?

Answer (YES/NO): YES